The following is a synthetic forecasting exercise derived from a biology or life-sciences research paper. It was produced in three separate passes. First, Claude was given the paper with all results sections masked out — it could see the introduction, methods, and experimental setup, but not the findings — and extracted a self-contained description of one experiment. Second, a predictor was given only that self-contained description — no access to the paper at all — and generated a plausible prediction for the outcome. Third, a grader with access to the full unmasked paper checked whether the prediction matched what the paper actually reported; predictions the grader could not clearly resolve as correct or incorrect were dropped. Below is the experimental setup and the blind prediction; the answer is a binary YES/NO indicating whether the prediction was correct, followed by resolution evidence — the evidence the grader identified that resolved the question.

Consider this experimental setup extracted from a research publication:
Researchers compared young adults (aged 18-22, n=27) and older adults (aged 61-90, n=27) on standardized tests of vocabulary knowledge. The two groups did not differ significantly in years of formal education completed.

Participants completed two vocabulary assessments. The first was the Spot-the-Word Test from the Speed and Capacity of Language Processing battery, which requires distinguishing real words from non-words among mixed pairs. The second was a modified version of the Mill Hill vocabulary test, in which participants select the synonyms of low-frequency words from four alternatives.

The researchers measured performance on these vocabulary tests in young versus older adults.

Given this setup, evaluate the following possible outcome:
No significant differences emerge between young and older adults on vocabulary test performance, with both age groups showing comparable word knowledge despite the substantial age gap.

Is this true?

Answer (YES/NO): NO